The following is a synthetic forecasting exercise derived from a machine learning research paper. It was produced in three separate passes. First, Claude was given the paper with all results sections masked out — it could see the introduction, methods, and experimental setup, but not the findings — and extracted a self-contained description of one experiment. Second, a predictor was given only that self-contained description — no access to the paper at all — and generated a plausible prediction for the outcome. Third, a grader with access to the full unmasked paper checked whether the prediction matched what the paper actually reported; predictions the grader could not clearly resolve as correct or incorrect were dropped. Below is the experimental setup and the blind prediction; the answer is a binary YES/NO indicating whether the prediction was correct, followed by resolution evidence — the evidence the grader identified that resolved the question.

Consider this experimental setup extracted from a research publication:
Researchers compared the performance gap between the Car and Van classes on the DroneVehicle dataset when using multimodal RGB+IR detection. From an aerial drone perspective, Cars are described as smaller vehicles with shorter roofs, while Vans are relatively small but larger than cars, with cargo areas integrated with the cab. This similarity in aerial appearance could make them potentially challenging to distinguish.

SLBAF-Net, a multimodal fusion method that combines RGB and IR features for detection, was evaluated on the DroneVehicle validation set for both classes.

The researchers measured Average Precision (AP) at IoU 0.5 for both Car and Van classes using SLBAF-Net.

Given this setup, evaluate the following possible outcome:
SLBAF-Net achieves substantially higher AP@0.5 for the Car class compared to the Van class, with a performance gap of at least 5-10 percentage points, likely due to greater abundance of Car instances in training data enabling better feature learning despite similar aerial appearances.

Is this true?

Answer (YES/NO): YES